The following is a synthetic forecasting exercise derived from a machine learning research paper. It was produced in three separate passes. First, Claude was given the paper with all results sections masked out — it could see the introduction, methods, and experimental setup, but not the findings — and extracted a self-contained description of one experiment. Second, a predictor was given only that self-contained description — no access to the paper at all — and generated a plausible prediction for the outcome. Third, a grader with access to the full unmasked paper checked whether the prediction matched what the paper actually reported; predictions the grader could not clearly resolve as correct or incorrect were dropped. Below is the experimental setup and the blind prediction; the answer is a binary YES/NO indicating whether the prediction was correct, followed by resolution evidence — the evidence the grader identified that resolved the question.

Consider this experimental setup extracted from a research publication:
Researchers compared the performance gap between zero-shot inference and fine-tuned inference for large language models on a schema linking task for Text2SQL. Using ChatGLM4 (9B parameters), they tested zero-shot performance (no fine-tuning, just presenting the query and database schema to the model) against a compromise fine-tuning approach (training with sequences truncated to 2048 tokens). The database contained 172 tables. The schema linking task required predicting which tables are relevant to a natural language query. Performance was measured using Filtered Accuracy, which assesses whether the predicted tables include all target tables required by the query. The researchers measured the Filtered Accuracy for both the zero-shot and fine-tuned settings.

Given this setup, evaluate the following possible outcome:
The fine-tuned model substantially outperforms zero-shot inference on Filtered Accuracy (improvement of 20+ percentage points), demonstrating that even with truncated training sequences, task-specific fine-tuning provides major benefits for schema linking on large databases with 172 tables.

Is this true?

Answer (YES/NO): NO